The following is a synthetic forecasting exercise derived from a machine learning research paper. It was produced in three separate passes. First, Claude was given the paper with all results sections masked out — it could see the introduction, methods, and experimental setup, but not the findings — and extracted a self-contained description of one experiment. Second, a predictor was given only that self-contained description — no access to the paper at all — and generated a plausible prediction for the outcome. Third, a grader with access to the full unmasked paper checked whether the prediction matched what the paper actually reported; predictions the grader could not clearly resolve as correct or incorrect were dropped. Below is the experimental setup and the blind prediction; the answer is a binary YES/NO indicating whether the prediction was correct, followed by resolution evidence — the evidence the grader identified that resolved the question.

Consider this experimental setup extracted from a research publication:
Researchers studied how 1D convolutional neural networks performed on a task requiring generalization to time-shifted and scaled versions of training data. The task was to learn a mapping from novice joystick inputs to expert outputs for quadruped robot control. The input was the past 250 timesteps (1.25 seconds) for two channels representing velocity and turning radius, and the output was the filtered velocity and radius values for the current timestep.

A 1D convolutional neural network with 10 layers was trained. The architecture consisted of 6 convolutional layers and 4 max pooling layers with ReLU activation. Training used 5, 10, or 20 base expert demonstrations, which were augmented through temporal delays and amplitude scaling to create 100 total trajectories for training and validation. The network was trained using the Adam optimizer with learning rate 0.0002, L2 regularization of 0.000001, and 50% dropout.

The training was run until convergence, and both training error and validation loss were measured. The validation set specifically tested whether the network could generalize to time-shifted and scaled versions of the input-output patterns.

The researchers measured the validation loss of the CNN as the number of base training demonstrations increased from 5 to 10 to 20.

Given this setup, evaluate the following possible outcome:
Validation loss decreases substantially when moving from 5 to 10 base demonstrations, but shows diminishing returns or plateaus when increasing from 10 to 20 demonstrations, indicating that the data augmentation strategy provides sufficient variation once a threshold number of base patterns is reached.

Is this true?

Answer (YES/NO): NO